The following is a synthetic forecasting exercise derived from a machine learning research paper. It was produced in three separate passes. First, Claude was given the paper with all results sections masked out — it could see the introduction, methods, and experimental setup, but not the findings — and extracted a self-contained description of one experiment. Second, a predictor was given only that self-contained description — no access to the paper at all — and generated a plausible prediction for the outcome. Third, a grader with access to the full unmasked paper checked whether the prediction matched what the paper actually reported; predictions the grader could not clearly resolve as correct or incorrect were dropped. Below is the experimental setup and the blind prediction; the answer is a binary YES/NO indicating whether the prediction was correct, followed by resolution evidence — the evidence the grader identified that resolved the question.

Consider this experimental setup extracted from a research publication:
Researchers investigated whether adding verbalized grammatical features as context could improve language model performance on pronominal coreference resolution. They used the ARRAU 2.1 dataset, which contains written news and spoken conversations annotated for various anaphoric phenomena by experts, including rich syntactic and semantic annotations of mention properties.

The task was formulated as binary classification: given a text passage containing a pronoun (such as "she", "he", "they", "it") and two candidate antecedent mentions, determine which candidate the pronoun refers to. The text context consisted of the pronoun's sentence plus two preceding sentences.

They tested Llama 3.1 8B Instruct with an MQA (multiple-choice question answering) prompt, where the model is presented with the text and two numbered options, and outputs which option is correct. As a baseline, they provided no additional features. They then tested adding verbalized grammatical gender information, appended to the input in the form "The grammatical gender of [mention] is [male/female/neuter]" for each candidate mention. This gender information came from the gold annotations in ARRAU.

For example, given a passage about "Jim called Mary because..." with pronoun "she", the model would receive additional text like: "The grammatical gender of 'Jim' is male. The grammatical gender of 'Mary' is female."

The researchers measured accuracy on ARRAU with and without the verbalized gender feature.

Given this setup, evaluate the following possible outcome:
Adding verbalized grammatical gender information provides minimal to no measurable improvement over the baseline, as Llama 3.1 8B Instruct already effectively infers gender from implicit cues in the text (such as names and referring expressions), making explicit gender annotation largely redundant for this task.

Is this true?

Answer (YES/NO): YES